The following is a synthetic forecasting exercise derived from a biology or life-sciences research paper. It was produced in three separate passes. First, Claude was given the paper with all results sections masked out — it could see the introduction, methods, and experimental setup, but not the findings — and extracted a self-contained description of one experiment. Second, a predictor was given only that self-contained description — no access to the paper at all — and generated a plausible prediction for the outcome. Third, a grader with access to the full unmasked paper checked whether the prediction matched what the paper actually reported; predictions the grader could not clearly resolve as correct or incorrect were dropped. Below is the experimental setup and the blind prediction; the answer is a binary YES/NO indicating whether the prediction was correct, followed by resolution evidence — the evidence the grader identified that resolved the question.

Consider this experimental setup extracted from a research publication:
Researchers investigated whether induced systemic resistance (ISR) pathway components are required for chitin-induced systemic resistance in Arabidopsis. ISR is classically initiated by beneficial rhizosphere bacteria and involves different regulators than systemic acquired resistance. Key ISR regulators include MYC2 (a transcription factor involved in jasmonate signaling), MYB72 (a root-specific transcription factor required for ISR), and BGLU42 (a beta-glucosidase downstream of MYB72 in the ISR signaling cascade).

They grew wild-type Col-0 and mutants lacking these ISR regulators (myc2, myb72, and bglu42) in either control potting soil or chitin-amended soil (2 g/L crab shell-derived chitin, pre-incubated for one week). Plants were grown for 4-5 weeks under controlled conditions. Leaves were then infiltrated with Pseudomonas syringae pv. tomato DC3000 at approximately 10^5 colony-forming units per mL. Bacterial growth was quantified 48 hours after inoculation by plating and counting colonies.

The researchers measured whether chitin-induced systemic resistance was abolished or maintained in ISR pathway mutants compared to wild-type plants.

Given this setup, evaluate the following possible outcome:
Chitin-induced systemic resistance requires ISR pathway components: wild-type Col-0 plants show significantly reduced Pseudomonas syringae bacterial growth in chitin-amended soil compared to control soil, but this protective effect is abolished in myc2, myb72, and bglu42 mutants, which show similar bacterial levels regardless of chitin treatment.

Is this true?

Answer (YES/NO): YES